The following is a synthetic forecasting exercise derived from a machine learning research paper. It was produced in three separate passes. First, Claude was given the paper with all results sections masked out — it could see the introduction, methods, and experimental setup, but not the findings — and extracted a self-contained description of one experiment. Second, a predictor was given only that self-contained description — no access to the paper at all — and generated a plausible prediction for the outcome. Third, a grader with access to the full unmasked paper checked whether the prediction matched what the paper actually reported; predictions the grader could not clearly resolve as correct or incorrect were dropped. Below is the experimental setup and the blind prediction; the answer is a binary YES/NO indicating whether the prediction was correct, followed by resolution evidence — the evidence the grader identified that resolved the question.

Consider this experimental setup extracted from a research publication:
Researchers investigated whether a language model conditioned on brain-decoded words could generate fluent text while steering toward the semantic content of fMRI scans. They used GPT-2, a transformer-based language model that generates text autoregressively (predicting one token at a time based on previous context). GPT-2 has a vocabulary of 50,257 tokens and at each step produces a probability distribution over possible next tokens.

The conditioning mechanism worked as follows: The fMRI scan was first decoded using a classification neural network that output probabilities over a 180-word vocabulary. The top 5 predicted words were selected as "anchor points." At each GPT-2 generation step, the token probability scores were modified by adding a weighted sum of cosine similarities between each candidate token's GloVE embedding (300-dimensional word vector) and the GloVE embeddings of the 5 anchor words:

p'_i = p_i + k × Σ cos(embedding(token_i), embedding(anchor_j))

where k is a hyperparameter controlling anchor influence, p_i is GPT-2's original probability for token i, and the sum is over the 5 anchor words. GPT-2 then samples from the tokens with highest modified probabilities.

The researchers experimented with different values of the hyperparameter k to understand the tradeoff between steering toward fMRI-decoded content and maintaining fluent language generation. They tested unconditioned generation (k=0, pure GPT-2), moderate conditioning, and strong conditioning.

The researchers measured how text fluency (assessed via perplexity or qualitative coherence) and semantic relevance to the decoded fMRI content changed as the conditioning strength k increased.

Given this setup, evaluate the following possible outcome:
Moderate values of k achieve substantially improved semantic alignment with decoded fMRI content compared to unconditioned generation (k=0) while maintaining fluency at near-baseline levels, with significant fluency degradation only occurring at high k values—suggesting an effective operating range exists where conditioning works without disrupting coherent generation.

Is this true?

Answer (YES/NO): NO